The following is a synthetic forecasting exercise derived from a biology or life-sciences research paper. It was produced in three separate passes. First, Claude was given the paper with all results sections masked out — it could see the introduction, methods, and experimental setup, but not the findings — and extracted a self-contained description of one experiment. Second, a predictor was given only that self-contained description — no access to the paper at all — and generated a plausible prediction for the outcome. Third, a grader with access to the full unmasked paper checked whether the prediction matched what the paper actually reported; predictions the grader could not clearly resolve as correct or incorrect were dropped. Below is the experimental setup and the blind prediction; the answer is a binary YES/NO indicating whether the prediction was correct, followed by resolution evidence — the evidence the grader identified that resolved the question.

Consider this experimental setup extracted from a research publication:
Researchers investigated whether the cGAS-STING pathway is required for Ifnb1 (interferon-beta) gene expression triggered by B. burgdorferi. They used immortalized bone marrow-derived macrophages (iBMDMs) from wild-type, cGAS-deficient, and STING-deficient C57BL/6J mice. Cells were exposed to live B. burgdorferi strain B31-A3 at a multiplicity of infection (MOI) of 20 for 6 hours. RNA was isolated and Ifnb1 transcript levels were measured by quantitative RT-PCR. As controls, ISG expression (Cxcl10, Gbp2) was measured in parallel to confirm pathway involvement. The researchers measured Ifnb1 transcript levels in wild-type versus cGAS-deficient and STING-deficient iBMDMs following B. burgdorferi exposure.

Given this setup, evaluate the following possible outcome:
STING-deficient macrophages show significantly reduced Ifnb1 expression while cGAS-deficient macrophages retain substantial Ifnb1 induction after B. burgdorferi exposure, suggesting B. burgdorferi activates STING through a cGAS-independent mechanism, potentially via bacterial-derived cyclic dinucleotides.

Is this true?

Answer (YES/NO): NO